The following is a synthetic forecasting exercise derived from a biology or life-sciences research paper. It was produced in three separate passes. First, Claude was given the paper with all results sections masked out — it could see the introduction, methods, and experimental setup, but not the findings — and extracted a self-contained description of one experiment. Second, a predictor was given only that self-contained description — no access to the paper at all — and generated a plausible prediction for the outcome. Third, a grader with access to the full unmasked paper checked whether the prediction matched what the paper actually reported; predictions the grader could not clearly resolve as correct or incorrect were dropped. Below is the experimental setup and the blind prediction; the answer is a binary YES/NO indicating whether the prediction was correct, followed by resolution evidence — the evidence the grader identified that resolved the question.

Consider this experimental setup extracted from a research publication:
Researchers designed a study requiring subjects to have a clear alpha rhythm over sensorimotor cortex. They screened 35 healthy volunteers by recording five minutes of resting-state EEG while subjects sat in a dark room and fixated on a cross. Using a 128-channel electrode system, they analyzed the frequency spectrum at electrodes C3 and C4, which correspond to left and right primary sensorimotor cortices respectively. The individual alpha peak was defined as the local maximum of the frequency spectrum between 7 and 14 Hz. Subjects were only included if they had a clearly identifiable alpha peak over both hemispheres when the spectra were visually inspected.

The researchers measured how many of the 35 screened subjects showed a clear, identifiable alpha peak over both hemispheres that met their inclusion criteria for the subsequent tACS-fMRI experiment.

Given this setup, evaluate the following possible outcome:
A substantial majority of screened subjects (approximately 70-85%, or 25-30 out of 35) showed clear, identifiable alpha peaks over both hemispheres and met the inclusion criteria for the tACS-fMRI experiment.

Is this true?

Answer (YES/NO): NO